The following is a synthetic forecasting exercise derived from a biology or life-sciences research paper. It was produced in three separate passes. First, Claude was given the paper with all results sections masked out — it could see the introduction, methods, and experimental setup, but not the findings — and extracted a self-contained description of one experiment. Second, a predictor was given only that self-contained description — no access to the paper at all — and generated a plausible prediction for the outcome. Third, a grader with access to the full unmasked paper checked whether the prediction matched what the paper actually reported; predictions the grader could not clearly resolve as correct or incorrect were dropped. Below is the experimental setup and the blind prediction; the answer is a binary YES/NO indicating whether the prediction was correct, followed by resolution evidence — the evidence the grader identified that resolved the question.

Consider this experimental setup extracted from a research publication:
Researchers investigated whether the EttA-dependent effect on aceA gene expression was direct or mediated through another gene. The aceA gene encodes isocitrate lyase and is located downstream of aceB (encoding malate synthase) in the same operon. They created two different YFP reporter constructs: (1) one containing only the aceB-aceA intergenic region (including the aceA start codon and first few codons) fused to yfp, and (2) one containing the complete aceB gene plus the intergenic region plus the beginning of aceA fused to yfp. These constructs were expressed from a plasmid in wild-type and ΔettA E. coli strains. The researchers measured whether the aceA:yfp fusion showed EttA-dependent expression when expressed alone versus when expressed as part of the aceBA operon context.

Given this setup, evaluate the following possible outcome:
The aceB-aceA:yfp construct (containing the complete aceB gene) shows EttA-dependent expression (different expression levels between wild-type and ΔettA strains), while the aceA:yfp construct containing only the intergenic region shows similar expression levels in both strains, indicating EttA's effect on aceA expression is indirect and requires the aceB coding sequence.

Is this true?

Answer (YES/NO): YES